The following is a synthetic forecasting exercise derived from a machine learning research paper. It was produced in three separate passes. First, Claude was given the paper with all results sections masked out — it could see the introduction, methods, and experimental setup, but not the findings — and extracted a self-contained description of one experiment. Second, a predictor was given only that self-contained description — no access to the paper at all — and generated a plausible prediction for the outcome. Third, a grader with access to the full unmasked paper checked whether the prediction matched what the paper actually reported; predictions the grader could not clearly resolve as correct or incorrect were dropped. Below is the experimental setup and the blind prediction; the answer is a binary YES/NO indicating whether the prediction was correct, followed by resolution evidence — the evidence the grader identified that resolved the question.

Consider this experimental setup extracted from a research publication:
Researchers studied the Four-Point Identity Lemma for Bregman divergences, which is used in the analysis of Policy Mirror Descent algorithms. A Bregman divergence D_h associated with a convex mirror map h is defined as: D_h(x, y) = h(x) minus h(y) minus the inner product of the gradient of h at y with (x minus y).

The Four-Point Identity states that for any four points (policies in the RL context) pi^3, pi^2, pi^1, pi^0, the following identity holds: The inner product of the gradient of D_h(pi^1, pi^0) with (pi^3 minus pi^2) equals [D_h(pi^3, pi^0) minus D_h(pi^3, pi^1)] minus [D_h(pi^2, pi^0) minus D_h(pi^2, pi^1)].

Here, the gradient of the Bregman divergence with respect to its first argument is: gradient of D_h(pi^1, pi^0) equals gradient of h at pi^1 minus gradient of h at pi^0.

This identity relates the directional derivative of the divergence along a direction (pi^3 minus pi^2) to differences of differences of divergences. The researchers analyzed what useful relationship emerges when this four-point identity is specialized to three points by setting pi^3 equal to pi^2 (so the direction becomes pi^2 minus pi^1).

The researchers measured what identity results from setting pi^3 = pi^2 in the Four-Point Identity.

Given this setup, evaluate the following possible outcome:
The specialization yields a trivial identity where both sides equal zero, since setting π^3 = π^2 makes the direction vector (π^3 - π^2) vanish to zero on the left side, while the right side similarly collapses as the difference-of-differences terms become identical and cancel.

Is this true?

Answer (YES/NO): NO